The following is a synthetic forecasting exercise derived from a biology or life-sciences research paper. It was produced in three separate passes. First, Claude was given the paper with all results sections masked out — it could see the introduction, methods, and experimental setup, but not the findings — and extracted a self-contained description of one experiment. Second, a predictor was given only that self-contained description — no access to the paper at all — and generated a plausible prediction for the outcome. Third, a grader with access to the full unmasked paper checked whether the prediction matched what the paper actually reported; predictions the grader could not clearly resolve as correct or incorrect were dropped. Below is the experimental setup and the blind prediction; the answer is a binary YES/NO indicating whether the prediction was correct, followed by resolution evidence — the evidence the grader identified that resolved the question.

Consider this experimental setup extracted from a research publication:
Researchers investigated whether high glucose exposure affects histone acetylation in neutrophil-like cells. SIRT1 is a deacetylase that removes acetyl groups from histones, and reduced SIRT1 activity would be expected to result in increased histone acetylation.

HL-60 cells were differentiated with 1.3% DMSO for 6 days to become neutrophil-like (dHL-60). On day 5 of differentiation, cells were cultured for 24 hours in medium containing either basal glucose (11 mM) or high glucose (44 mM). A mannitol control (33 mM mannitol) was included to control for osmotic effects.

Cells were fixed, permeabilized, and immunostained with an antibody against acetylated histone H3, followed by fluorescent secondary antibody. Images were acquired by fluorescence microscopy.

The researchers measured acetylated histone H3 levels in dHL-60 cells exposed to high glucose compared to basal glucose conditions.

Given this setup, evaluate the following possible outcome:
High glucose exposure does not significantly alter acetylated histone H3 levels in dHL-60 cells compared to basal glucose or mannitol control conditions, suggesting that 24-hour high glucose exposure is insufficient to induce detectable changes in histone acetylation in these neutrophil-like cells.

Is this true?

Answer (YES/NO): NO